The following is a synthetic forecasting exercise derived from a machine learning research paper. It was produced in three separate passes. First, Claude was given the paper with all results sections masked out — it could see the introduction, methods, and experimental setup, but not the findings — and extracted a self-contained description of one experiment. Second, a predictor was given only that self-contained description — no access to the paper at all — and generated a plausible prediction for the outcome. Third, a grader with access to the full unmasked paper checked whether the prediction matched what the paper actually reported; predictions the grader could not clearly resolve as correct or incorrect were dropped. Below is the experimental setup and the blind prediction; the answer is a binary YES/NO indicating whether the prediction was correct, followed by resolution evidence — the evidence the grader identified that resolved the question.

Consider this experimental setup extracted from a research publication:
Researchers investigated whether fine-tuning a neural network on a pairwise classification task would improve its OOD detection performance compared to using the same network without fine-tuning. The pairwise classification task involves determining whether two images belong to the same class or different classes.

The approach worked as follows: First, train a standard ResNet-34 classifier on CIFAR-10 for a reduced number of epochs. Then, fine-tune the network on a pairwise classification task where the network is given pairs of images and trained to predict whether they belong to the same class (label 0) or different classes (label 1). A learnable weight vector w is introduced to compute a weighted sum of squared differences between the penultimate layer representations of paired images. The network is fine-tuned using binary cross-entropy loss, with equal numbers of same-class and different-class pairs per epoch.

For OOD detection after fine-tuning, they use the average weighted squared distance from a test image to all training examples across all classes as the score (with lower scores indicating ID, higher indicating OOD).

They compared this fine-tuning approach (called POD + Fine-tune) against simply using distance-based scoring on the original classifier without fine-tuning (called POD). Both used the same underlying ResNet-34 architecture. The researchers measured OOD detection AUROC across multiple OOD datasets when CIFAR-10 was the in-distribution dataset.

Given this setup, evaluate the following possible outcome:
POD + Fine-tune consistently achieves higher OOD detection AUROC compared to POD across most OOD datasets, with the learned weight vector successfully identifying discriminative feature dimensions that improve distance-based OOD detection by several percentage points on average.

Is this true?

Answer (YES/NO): NO